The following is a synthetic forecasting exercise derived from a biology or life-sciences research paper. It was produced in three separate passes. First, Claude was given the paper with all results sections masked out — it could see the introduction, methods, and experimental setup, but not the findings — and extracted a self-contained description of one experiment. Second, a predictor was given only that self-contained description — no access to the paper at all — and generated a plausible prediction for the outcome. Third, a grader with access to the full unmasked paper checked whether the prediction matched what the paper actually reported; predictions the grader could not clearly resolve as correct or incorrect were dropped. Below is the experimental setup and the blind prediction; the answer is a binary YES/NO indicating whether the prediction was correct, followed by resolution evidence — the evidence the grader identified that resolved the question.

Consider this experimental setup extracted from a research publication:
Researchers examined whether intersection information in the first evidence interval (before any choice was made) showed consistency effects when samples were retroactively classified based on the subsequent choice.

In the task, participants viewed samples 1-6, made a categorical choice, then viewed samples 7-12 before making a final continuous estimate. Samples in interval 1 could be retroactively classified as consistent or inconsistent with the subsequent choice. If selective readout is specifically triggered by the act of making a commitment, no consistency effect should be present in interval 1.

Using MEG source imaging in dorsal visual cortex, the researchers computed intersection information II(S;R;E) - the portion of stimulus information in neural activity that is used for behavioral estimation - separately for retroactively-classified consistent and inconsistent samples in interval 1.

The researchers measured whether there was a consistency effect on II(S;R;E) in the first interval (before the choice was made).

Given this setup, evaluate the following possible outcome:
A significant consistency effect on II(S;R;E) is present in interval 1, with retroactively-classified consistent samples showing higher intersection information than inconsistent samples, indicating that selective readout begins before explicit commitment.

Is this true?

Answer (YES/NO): NO